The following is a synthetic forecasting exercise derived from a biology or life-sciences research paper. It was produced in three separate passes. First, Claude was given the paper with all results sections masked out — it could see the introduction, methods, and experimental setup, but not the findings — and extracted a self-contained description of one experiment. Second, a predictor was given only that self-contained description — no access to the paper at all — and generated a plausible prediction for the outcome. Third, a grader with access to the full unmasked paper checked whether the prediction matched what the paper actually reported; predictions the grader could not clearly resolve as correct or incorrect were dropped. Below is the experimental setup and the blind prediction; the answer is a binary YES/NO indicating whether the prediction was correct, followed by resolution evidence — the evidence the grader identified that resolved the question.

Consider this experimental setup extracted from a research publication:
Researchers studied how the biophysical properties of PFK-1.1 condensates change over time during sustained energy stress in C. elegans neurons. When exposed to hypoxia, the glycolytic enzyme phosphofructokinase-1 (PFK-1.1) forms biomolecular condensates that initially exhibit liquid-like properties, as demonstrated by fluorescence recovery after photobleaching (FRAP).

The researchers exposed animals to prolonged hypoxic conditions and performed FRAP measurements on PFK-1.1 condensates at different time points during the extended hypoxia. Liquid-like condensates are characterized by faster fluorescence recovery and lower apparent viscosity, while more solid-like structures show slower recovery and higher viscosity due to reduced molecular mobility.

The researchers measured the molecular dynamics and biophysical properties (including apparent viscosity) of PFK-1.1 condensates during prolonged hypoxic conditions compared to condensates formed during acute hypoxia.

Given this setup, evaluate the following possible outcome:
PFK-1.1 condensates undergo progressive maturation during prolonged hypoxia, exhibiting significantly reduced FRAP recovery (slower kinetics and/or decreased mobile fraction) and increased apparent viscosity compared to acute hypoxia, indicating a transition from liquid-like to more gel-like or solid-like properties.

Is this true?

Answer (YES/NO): YES